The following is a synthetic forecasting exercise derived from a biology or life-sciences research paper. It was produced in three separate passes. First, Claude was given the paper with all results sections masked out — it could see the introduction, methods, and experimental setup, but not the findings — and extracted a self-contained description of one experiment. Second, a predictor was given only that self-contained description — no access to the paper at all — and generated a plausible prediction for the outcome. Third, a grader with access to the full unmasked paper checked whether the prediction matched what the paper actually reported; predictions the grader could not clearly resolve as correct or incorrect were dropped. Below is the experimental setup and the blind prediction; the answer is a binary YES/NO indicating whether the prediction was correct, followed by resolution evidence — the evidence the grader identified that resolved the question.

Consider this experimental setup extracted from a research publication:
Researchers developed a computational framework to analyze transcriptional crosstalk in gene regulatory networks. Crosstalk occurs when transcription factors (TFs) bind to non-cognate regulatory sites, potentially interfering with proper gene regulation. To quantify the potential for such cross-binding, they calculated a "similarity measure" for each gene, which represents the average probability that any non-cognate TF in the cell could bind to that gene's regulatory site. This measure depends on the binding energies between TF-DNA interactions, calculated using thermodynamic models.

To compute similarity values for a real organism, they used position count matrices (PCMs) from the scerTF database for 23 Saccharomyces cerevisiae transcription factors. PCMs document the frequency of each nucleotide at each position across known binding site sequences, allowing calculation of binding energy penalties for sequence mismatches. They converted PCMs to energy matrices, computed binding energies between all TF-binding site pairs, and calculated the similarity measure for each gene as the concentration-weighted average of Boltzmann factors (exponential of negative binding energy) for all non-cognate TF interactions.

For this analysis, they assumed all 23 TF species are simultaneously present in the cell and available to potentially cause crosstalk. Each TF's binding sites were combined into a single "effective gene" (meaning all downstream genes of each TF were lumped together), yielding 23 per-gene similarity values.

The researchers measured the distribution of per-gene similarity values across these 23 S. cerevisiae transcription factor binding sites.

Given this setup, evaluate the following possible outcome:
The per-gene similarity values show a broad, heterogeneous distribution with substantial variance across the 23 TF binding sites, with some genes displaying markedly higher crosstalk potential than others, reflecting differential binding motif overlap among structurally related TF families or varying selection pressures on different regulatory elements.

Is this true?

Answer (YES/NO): YES